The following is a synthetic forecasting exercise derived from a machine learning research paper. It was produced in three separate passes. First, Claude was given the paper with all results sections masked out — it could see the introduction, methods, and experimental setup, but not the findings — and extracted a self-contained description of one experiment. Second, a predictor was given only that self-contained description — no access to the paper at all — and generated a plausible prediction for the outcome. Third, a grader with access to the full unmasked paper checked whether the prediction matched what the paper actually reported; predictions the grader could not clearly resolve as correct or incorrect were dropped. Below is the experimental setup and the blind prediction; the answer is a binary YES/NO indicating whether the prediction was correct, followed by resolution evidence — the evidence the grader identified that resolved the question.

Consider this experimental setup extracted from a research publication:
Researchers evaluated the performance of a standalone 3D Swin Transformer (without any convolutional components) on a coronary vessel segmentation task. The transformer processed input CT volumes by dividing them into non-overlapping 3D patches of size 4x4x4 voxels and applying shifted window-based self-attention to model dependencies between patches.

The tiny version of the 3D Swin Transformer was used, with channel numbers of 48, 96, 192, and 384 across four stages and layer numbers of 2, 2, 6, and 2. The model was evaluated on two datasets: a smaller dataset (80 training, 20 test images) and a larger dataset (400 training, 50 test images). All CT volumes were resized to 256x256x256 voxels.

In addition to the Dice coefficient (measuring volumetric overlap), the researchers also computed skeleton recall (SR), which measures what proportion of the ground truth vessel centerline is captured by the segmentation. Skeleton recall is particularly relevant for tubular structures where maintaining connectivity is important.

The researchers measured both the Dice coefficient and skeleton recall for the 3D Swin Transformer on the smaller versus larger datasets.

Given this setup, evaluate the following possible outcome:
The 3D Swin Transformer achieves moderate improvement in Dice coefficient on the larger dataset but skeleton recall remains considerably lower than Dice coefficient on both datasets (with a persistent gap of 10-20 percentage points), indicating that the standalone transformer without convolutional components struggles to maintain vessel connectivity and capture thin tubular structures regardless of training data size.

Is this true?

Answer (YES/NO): NO